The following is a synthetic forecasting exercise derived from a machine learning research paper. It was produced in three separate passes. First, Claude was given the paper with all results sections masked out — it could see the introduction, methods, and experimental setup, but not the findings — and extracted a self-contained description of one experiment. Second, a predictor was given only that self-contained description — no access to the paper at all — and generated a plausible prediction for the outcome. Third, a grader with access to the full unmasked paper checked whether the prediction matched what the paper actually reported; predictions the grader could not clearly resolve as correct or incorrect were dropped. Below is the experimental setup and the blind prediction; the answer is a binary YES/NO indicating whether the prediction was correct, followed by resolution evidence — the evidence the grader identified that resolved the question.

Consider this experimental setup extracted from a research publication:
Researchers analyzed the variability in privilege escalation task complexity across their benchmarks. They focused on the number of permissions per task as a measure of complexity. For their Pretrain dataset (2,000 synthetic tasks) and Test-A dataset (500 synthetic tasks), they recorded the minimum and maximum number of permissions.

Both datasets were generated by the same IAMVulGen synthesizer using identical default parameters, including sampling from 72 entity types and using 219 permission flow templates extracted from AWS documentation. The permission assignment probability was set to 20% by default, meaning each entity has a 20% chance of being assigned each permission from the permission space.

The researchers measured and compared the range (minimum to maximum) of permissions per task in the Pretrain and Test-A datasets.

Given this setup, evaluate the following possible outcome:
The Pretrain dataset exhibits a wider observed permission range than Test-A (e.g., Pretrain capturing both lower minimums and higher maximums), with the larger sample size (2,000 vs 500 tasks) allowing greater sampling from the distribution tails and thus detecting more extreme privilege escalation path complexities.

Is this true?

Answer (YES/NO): NO